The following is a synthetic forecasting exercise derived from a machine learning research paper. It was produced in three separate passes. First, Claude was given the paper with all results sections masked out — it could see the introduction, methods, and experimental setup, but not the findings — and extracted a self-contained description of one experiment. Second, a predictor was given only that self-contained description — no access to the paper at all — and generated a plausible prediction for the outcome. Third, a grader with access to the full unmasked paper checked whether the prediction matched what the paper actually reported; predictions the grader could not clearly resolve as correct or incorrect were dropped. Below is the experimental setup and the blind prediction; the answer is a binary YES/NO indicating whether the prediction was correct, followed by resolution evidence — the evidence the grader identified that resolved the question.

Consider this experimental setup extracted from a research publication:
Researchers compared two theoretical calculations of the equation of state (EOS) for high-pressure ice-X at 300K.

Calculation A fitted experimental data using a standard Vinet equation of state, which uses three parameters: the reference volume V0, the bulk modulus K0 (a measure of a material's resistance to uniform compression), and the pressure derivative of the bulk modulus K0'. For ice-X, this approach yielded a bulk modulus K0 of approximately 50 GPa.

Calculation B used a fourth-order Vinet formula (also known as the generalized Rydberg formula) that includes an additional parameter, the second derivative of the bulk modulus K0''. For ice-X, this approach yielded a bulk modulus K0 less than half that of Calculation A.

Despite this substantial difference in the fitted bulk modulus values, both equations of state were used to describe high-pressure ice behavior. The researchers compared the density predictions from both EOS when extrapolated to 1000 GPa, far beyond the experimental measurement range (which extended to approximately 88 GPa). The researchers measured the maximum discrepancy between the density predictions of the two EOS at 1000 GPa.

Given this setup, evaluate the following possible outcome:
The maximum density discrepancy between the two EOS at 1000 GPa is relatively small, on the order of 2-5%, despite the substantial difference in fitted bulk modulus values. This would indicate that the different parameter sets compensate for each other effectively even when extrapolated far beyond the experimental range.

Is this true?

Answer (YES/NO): NO